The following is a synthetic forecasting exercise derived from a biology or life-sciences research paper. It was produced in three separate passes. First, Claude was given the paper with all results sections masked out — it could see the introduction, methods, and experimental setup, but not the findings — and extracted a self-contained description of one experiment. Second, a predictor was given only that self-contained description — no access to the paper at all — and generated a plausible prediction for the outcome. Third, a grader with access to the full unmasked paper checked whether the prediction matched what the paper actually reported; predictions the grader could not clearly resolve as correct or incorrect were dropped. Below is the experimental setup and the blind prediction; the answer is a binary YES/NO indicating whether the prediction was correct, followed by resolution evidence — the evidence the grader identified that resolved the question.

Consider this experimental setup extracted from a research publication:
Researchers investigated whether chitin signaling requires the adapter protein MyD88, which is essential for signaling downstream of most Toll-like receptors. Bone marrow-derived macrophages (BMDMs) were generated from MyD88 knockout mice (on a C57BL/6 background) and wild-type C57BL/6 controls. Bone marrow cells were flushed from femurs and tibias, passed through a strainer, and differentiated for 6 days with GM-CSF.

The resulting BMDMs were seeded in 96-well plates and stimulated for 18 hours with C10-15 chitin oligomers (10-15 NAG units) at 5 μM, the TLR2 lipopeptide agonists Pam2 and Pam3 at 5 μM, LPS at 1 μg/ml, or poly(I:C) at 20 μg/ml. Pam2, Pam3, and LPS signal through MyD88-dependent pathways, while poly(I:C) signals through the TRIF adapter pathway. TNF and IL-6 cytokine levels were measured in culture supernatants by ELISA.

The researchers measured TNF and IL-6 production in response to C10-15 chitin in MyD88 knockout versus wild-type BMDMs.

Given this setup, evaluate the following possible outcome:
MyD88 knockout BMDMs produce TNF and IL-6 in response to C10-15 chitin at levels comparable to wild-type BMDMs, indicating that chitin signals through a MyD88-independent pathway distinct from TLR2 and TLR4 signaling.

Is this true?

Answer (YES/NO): NO